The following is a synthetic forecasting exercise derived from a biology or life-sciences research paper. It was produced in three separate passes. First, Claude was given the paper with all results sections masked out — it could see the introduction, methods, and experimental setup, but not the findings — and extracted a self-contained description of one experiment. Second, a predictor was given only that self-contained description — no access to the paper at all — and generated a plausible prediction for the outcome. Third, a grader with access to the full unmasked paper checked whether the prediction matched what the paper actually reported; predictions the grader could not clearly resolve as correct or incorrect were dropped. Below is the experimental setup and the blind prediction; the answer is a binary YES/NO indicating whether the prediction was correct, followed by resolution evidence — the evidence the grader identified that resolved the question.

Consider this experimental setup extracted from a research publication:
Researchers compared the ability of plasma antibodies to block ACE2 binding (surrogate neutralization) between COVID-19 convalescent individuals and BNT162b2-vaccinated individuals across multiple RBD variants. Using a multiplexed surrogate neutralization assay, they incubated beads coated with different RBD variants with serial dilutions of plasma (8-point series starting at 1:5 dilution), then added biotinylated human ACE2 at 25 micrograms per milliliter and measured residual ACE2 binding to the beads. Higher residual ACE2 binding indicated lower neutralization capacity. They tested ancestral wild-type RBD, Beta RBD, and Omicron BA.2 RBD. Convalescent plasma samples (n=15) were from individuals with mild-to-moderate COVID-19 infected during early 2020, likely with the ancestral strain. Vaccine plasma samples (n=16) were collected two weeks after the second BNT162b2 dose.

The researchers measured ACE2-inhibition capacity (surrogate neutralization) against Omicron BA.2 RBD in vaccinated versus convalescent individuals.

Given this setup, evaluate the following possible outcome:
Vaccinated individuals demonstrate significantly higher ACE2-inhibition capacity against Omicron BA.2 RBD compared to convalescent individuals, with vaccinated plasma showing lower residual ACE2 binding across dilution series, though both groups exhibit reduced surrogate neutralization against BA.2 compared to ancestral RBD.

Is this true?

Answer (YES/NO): YES